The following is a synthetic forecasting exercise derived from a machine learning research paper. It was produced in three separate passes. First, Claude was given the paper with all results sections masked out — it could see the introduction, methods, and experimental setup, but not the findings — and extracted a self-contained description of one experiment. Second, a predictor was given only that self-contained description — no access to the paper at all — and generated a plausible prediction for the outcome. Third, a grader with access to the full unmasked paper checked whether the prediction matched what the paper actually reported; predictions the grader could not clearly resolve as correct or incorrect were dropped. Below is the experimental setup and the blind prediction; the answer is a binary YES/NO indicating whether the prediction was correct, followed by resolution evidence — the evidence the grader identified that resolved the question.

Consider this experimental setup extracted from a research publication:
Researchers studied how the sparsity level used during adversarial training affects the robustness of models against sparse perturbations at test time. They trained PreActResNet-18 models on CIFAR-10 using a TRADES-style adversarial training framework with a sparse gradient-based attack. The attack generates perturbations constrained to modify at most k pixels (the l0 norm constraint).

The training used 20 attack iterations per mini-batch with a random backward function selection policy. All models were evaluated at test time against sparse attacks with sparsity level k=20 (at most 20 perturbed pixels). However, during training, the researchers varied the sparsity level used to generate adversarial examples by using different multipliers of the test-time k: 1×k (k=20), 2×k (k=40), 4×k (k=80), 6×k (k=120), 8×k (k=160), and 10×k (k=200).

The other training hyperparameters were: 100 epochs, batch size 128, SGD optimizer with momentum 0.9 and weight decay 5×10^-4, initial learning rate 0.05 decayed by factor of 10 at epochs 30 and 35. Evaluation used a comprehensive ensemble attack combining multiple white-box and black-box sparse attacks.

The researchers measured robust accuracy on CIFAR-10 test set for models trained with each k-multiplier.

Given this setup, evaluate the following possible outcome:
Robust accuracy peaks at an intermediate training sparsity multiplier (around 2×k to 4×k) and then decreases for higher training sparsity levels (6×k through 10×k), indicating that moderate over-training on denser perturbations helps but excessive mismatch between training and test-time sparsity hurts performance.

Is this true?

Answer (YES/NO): NO